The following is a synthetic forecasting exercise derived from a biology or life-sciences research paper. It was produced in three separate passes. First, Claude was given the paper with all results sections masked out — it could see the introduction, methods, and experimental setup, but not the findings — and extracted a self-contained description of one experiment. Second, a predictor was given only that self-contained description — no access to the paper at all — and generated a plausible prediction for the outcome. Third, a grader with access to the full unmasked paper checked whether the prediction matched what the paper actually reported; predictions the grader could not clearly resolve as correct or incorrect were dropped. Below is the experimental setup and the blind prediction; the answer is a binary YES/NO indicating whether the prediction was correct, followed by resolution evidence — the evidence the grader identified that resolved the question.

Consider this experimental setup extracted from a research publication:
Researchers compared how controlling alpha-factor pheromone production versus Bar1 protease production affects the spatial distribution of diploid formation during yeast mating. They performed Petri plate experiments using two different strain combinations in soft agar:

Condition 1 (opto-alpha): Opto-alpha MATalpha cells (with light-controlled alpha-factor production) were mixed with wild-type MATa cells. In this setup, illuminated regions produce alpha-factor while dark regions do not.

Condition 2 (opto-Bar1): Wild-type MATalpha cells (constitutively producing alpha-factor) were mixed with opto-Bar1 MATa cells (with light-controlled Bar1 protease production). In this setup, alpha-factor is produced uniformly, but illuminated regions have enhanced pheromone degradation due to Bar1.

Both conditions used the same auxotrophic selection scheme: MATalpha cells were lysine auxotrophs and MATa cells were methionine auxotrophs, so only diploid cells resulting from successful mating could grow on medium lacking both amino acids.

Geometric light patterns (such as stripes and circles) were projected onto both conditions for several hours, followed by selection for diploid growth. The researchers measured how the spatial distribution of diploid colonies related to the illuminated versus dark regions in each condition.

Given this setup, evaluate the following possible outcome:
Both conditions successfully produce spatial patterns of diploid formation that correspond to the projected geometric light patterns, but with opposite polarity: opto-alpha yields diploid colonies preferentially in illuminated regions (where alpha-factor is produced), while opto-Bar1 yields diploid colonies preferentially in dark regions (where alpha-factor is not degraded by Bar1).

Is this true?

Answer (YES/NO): NO